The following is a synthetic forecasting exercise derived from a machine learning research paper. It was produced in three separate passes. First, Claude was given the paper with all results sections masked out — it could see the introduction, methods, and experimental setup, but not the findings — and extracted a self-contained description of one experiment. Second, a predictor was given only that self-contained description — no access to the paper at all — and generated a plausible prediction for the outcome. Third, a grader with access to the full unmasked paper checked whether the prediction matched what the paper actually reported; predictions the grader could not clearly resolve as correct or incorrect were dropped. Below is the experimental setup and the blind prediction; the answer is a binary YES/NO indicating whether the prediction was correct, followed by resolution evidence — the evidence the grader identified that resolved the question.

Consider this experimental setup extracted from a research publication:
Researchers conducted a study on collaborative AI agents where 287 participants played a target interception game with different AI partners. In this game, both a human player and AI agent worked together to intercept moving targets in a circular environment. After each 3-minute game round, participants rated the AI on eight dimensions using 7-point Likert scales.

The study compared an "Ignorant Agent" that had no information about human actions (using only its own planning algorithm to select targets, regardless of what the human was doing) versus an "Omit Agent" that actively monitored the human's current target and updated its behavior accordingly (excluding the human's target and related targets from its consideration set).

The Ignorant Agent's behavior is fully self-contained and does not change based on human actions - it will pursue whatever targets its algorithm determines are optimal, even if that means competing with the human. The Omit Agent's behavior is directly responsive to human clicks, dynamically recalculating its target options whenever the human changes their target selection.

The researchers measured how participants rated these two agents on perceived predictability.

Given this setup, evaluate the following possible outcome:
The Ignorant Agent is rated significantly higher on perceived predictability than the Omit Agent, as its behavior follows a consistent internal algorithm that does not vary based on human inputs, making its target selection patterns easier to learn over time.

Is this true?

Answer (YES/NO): NO